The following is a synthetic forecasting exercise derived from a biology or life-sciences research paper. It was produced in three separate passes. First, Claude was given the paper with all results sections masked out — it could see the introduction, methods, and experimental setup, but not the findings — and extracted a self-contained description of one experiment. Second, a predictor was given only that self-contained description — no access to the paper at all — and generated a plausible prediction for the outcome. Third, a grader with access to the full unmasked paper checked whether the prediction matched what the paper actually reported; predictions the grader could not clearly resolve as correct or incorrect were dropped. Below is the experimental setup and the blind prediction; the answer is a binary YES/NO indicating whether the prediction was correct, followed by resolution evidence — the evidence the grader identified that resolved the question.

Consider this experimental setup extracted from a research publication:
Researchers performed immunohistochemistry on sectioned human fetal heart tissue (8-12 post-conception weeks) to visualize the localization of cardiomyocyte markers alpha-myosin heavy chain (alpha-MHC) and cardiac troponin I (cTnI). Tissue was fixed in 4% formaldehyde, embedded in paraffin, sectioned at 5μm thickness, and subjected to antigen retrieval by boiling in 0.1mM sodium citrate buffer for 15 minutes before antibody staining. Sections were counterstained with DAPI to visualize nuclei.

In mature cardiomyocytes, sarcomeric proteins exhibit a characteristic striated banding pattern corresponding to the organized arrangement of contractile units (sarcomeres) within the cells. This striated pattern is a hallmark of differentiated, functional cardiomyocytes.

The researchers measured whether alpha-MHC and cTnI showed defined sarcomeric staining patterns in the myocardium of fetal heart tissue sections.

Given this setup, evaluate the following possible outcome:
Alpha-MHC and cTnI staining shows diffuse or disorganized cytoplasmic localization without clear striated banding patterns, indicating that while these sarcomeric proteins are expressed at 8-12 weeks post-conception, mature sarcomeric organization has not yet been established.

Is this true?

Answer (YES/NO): NO